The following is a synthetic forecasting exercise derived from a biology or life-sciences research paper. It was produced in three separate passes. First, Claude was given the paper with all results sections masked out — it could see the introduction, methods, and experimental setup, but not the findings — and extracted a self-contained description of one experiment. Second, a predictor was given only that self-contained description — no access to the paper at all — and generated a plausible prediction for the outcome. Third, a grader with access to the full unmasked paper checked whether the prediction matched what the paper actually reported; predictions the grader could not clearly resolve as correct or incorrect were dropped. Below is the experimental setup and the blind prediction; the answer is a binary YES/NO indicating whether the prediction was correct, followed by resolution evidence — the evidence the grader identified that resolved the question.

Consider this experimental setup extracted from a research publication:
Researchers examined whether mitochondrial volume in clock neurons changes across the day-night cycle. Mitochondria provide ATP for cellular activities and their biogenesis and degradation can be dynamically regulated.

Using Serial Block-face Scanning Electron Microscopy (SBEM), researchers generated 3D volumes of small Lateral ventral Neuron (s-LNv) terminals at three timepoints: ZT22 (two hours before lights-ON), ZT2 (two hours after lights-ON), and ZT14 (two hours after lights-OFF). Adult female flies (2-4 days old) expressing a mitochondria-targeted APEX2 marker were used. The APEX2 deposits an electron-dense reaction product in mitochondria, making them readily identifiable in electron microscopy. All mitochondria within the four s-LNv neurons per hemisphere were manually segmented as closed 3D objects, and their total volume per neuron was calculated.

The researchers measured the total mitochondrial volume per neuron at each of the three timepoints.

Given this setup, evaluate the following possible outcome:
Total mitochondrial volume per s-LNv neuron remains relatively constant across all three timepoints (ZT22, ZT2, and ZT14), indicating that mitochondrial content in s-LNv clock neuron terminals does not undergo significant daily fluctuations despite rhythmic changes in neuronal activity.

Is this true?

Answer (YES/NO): YES